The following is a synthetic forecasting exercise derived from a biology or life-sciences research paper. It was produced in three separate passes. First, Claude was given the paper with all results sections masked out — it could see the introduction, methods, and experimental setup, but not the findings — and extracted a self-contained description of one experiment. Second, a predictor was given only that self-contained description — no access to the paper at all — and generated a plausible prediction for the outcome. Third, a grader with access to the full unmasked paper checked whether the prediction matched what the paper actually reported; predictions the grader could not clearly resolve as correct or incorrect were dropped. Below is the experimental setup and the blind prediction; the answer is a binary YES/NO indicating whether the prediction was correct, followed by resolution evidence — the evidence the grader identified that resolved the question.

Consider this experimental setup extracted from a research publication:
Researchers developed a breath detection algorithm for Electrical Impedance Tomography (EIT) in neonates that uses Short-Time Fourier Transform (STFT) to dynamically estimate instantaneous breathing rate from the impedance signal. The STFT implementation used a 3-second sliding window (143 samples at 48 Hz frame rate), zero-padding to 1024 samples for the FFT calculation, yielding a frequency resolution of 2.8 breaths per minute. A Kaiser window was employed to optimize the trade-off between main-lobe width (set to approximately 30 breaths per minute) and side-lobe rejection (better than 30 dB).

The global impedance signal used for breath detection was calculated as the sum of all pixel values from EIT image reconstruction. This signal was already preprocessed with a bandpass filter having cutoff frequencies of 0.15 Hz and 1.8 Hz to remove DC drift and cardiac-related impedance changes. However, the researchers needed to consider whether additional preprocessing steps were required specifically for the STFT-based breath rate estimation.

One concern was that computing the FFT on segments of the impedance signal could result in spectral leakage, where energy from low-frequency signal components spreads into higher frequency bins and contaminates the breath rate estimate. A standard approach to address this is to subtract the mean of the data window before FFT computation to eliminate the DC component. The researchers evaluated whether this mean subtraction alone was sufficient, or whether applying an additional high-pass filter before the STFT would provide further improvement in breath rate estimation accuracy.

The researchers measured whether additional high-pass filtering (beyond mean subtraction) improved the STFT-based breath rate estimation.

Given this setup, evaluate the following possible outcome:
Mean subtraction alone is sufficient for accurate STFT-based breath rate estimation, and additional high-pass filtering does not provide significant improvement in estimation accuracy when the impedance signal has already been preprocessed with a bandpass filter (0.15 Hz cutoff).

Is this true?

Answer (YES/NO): NO